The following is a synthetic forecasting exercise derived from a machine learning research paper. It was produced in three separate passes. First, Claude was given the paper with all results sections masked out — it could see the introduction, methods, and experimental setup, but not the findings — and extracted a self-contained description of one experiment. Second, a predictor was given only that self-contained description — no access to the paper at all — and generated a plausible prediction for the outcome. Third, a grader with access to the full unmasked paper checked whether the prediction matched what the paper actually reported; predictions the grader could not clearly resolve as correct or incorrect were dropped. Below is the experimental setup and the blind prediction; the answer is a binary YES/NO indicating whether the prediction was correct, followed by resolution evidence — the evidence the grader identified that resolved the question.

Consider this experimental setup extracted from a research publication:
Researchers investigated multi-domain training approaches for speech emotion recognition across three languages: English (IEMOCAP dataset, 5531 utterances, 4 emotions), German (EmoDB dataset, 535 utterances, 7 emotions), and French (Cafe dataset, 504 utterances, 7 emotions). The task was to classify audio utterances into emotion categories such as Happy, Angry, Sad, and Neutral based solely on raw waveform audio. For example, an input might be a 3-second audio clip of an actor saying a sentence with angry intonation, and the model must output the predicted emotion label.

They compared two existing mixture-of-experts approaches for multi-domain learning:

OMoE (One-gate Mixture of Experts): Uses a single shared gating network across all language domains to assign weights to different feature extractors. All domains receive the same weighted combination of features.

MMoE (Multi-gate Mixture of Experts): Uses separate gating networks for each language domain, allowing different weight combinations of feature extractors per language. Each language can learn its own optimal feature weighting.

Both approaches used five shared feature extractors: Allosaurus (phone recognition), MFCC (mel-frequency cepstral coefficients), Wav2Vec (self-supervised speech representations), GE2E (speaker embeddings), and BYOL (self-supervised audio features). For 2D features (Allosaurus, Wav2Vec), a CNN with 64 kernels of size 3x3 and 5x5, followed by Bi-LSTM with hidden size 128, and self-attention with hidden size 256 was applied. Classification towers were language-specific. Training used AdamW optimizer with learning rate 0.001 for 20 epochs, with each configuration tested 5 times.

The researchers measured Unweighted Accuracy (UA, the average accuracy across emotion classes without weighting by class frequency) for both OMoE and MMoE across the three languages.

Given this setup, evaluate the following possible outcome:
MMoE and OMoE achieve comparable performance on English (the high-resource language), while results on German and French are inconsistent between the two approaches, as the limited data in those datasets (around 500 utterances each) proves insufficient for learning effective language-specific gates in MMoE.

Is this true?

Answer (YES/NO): NO